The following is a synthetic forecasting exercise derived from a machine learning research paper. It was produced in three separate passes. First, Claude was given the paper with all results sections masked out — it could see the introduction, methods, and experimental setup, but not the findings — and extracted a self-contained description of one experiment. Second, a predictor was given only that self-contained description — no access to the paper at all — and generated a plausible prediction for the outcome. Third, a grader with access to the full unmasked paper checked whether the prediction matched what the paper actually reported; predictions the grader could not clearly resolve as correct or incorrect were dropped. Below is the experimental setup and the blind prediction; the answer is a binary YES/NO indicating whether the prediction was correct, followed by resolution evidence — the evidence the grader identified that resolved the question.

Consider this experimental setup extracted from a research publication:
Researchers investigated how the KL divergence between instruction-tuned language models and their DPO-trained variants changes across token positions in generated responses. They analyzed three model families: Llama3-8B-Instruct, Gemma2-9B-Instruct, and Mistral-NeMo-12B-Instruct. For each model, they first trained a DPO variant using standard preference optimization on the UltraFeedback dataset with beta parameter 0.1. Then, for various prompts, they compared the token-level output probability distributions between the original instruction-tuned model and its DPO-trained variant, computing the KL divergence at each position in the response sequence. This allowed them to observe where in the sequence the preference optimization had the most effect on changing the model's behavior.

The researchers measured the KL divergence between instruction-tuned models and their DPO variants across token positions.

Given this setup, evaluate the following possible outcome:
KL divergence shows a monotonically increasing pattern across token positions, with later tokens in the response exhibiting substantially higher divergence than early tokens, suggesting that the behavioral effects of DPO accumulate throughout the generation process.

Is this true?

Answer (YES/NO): NO